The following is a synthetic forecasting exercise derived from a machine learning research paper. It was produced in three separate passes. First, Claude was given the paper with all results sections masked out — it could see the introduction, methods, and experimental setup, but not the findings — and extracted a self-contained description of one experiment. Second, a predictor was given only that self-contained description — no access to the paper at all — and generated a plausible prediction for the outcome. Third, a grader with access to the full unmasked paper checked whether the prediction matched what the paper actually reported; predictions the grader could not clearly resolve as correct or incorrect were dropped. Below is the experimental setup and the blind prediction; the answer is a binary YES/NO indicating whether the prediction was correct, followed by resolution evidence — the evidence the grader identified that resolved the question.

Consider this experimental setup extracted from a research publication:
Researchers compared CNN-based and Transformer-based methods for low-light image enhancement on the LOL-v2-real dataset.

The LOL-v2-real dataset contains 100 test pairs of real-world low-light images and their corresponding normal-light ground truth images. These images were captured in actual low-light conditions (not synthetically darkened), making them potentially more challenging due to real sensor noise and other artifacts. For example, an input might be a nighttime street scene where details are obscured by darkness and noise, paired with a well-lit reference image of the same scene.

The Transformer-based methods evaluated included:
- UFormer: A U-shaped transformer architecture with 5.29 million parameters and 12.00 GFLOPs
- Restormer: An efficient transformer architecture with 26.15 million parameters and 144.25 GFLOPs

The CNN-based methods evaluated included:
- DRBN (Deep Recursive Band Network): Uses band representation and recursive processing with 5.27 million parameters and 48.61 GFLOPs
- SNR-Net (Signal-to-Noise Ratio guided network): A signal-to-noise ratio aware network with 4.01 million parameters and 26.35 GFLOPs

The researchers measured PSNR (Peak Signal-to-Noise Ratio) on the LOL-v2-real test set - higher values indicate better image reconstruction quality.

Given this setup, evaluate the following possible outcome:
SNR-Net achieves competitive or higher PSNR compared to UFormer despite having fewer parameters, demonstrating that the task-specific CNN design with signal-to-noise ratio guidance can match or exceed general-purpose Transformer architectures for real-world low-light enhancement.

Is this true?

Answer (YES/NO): YES